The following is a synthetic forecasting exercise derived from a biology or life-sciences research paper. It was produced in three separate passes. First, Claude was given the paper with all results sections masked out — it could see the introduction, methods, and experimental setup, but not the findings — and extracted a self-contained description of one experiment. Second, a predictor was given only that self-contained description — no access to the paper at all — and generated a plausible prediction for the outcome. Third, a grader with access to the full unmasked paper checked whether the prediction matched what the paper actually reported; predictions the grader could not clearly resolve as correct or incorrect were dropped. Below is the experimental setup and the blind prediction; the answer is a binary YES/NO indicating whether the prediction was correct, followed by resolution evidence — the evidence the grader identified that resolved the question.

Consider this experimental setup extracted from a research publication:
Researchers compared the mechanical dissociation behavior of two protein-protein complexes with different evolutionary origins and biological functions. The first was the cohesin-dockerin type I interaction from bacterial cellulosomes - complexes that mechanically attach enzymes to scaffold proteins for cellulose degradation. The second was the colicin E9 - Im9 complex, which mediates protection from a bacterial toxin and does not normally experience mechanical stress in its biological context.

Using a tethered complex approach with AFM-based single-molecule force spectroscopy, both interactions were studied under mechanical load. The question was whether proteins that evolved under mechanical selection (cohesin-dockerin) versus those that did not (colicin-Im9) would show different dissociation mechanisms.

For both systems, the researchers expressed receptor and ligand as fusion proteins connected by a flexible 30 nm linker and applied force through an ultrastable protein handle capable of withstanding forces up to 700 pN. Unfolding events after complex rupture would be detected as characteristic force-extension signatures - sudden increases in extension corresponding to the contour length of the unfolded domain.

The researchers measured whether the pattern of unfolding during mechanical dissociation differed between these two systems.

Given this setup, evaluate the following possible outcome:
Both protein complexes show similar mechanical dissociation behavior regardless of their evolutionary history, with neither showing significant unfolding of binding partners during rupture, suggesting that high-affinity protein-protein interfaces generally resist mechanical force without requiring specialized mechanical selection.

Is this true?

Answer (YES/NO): NO